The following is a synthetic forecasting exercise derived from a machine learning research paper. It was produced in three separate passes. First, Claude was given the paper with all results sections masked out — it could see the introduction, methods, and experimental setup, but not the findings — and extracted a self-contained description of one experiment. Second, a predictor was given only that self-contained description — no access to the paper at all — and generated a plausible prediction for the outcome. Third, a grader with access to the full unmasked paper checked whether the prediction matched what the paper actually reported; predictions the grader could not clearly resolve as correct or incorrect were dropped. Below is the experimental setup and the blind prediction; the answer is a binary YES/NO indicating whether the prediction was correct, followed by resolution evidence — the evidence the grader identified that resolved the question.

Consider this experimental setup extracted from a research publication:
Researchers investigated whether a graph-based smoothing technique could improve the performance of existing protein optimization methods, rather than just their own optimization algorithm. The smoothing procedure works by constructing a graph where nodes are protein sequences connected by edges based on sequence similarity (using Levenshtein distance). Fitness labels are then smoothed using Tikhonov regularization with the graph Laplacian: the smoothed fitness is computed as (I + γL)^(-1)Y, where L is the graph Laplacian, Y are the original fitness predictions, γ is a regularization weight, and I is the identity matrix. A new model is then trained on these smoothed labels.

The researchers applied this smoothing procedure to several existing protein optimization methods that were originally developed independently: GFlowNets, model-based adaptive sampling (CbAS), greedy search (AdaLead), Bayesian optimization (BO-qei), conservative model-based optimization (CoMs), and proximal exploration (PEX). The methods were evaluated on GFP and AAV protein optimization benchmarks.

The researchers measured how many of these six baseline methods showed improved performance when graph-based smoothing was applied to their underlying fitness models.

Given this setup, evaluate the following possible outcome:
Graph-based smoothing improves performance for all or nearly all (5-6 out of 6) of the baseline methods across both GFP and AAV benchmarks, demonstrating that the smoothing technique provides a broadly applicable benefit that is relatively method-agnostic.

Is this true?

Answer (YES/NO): NO